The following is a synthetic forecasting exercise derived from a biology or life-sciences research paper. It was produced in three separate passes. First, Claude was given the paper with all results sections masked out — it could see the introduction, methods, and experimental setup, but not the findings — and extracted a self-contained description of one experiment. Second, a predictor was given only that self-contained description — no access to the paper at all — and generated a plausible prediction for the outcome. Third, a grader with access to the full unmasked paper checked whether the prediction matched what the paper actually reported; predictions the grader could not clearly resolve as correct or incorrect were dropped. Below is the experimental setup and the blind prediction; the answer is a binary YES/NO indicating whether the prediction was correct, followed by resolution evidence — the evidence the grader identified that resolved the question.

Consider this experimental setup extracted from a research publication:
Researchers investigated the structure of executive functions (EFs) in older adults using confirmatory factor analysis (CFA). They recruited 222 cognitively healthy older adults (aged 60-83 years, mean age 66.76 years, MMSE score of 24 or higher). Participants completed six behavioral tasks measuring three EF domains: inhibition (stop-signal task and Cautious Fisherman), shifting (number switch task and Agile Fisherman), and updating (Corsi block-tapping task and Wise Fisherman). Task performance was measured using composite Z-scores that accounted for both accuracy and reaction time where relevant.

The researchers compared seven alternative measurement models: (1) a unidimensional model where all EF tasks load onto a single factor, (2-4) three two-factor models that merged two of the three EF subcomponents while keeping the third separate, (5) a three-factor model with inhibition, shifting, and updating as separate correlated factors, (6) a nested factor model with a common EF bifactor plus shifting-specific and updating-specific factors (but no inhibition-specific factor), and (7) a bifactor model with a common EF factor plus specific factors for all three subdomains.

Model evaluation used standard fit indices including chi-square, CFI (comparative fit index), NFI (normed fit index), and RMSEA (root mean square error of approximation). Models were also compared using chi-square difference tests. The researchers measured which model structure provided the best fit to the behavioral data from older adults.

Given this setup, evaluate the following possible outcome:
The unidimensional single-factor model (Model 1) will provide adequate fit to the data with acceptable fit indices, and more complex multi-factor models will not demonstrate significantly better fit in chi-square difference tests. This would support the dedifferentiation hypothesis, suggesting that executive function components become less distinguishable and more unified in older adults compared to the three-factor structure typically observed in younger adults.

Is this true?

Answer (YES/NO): NO